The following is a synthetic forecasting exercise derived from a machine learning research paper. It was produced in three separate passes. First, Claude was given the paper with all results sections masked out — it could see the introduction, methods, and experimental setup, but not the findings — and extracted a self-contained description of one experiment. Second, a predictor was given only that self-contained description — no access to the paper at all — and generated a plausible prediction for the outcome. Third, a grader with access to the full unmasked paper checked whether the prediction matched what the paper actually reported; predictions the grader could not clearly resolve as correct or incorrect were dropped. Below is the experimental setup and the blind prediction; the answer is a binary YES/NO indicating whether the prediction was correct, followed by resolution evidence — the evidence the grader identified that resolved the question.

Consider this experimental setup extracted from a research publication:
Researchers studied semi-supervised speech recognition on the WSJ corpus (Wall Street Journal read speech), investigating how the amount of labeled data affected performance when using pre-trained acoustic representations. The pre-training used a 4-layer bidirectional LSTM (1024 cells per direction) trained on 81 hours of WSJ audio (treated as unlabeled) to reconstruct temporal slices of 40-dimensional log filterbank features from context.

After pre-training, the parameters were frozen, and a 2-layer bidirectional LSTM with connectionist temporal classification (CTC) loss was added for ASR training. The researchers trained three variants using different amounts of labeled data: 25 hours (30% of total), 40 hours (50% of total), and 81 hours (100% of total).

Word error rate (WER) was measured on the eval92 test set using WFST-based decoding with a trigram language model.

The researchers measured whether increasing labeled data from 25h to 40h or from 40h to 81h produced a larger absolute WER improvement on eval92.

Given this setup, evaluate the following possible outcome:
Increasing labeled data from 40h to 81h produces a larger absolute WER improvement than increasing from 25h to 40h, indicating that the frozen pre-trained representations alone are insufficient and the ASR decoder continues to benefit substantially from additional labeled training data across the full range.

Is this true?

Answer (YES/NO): NO